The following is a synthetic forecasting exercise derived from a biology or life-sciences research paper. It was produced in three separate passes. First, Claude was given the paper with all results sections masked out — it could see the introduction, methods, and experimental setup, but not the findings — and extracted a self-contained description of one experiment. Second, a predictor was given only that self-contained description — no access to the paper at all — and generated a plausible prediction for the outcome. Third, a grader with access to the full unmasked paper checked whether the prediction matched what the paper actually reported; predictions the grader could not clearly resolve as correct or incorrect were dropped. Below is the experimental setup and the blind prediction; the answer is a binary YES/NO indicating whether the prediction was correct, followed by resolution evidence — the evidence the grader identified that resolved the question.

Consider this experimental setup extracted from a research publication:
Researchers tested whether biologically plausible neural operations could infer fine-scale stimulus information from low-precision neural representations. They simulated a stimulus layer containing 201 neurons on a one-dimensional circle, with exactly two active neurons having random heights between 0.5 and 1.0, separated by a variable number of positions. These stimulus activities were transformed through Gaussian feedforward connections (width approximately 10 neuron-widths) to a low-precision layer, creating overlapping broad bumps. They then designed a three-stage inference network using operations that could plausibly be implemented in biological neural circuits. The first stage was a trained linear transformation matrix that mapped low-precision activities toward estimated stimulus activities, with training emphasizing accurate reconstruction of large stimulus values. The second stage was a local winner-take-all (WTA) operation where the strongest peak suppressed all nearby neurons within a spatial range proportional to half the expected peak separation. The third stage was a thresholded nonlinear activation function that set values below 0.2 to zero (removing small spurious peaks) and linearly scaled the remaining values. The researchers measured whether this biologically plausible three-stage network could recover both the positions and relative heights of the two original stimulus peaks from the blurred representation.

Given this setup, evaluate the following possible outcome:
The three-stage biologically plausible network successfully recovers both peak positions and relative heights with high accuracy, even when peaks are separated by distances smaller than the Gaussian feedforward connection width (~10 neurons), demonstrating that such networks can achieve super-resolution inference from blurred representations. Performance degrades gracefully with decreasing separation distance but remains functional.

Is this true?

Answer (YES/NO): NO